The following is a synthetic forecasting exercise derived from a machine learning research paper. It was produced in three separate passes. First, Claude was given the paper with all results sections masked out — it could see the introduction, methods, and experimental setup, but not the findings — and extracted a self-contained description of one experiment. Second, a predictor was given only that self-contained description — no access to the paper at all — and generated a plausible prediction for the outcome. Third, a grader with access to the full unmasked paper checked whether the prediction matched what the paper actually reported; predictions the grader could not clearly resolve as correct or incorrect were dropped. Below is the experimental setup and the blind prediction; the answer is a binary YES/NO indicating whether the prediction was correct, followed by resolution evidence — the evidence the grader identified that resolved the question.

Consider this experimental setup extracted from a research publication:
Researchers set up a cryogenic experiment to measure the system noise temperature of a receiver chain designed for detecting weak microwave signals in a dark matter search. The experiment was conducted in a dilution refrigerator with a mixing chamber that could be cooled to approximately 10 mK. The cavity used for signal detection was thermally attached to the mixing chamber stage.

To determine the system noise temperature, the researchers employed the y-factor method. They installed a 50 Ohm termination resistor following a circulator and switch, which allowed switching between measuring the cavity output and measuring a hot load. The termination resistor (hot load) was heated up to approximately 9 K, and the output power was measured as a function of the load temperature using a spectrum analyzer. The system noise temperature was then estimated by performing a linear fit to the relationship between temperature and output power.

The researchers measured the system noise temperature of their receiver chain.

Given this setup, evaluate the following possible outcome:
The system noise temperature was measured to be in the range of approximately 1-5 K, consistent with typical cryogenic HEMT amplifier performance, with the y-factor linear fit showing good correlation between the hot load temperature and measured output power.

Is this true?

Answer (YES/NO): NO